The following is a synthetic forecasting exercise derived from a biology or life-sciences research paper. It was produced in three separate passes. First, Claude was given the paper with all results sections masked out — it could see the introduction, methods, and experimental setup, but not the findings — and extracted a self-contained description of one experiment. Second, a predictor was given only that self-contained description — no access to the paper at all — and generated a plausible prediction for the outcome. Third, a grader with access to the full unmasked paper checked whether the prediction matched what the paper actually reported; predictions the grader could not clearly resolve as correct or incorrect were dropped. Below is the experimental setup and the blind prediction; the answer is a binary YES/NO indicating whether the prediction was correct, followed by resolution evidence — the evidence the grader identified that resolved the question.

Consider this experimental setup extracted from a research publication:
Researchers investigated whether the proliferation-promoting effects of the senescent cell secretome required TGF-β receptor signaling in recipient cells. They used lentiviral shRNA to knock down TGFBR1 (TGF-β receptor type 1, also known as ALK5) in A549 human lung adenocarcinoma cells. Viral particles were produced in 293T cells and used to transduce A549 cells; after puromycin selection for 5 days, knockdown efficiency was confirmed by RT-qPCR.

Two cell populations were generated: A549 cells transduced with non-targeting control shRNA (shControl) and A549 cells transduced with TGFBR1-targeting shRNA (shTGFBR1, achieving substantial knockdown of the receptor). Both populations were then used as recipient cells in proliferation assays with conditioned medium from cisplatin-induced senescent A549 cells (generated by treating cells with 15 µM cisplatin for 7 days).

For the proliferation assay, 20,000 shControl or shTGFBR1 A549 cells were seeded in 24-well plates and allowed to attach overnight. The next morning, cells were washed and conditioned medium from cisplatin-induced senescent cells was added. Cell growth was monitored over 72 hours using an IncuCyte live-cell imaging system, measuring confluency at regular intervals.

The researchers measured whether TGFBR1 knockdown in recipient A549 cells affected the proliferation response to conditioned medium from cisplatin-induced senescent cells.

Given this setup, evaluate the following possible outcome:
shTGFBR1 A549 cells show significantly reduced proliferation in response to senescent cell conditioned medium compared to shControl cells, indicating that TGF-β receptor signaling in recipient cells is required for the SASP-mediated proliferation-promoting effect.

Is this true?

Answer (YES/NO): YES